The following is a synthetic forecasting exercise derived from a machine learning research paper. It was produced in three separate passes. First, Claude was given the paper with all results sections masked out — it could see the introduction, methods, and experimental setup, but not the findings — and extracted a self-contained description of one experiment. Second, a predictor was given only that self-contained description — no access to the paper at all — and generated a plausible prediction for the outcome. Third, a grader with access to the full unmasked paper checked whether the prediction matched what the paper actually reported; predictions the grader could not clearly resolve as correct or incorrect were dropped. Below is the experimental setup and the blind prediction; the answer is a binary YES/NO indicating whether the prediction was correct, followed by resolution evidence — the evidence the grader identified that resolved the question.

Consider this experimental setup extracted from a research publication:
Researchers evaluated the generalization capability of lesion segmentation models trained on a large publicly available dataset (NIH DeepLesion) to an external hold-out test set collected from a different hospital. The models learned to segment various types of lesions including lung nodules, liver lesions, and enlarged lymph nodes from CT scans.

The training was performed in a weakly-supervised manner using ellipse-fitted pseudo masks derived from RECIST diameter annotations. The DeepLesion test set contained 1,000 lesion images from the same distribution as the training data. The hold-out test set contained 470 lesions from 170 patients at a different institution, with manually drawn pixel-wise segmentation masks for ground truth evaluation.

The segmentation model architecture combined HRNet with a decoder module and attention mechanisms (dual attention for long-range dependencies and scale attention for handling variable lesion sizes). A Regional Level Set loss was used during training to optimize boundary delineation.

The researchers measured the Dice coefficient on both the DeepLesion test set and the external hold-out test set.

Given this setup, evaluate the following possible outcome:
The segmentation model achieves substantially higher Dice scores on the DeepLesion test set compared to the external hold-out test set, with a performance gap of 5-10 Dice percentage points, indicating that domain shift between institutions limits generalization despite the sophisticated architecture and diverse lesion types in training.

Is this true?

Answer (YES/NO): NO